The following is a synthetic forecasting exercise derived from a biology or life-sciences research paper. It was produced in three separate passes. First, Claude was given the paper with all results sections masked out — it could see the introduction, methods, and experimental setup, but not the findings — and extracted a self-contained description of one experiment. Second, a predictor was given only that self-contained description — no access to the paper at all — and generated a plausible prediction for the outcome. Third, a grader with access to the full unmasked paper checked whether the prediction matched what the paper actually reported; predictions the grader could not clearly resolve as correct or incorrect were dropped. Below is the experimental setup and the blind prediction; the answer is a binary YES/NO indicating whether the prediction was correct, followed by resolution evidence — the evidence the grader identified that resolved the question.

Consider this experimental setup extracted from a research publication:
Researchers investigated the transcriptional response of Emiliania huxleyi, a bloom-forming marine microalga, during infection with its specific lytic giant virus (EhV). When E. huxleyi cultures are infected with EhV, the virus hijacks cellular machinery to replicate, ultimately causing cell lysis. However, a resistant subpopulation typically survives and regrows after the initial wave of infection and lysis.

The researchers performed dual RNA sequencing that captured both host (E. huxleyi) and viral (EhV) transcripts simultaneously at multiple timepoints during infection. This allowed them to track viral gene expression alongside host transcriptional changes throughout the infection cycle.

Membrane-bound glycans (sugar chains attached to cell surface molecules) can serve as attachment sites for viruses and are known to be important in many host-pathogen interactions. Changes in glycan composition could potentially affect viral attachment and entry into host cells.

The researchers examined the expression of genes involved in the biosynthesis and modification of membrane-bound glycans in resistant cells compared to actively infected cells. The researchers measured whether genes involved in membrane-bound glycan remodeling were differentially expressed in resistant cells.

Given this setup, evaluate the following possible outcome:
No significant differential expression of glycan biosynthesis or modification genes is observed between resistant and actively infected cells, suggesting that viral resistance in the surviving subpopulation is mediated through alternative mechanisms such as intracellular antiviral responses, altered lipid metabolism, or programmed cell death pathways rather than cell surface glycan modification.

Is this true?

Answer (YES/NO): NO